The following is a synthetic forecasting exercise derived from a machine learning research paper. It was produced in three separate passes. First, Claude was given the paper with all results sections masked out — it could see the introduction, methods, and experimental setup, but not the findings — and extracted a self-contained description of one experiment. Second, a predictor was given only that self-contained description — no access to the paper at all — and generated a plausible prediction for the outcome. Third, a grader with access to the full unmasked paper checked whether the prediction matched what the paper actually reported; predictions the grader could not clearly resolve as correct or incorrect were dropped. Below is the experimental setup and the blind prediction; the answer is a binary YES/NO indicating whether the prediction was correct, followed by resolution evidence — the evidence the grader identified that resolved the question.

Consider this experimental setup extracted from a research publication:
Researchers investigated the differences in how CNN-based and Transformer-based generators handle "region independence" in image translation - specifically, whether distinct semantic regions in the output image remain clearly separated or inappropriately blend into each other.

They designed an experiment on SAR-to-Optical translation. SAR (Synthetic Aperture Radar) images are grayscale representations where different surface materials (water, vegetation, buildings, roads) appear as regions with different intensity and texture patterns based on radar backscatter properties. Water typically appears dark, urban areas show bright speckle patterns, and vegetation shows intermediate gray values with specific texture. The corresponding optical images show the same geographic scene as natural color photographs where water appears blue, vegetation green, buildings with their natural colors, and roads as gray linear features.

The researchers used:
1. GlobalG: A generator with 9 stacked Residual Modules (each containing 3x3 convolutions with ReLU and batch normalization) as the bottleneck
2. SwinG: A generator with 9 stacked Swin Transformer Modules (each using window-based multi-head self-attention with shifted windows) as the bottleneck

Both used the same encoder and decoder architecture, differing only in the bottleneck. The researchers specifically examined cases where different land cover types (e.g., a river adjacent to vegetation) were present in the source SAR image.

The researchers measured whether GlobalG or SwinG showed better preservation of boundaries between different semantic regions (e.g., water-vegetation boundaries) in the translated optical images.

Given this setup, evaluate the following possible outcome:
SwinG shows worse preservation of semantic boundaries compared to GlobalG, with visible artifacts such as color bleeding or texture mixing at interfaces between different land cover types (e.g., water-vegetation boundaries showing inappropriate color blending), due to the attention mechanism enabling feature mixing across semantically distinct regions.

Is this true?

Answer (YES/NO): NO